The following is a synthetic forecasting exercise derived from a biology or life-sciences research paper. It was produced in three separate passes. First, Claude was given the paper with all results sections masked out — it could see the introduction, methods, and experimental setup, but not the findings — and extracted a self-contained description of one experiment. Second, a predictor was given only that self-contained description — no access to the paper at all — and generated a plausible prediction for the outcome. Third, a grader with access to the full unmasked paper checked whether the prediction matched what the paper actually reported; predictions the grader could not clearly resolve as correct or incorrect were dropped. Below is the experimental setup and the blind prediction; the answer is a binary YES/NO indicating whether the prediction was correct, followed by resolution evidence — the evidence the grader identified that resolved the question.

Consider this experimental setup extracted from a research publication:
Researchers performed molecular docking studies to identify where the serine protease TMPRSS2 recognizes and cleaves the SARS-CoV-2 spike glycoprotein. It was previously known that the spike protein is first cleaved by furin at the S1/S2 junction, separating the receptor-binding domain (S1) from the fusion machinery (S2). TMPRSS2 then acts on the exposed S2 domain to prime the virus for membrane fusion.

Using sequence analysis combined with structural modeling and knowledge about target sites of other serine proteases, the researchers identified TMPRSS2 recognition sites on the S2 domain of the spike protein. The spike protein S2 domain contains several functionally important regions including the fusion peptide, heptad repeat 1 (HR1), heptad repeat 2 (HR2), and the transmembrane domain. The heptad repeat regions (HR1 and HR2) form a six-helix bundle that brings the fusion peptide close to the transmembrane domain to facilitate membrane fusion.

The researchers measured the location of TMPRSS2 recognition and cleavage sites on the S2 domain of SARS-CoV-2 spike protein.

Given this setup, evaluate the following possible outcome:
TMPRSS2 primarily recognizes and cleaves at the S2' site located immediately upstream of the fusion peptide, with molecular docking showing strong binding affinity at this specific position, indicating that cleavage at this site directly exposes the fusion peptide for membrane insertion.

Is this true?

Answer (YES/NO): NO